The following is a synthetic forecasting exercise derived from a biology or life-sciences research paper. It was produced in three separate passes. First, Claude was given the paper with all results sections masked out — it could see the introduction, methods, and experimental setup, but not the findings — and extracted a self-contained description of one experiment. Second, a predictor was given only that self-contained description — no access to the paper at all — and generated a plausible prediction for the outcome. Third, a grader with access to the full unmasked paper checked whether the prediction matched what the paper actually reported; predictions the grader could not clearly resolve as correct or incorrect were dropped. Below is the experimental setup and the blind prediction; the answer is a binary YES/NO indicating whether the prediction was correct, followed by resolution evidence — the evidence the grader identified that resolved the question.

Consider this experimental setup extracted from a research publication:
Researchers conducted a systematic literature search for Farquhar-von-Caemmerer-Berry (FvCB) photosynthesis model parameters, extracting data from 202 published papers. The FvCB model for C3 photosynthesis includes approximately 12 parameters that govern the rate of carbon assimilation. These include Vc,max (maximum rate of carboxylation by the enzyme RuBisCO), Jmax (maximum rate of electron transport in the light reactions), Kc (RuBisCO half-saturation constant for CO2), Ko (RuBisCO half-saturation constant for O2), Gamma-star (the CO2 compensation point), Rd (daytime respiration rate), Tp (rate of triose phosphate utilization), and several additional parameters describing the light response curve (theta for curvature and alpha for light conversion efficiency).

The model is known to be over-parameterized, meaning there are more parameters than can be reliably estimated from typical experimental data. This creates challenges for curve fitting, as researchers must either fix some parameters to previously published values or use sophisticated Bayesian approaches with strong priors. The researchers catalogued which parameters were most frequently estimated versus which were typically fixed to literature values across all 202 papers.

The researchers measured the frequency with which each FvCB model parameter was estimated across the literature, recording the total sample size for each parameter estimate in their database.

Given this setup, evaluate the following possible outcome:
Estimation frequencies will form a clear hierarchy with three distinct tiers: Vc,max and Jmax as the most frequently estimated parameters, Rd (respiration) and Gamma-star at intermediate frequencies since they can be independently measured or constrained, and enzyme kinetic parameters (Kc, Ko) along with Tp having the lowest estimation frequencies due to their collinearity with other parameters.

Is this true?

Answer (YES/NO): NO